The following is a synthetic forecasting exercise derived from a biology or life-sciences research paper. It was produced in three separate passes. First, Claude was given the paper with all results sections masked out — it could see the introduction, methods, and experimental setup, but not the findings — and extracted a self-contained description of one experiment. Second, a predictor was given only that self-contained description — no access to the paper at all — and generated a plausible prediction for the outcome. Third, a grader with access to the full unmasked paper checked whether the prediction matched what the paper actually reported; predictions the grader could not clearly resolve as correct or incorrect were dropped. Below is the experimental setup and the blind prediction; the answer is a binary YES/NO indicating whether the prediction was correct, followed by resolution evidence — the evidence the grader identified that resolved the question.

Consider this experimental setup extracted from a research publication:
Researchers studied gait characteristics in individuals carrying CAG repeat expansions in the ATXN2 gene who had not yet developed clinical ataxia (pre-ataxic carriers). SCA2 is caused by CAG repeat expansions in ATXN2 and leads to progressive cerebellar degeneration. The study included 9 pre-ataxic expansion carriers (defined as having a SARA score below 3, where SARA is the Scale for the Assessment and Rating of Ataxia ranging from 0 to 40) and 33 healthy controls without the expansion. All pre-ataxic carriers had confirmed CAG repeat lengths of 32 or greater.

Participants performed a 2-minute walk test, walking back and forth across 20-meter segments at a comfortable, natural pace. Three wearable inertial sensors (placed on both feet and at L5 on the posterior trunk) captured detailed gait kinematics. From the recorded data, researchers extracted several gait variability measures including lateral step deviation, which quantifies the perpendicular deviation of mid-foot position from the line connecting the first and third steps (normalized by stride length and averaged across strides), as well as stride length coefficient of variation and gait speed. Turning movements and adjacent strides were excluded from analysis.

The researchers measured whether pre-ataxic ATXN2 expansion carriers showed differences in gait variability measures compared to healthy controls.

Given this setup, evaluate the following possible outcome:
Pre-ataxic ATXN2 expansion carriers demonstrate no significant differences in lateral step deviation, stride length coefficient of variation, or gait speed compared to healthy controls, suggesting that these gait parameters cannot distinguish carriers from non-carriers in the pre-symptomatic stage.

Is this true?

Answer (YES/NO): YES